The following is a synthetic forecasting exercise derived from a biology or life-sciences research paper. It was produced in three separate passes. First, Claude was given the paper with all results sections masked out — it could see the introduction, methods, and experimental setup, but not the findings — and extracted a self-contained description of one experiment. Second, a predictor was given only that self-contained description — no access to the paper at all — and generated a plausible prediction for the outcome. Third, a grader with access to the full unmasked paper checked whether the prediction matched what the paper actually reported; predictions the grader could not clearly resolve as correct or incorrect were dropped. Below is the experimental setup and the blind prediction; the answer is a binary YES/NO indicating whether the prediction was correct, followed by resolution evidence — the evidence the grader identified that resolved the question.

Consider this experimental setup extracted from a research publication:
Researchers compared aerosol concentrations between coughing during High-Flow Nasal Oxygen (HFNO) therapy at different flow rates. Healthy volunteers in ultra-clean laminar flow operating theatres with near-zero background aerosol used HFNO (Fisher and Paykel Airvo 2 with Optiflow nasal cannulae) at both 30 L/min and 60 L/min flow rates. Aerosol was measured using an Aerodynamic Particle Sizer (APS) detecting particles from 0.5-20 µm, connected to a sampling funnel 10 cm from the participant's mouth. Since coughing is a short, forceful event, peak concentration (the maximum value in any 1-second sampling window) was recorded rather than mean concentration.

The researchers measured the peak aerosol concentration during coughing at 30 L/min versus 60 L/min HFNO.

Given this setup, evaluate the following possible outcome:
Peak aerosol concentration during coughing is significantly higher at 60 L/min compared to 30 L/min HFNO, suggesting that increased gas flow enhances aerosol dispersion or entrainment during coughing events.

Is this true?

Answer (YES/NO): NO